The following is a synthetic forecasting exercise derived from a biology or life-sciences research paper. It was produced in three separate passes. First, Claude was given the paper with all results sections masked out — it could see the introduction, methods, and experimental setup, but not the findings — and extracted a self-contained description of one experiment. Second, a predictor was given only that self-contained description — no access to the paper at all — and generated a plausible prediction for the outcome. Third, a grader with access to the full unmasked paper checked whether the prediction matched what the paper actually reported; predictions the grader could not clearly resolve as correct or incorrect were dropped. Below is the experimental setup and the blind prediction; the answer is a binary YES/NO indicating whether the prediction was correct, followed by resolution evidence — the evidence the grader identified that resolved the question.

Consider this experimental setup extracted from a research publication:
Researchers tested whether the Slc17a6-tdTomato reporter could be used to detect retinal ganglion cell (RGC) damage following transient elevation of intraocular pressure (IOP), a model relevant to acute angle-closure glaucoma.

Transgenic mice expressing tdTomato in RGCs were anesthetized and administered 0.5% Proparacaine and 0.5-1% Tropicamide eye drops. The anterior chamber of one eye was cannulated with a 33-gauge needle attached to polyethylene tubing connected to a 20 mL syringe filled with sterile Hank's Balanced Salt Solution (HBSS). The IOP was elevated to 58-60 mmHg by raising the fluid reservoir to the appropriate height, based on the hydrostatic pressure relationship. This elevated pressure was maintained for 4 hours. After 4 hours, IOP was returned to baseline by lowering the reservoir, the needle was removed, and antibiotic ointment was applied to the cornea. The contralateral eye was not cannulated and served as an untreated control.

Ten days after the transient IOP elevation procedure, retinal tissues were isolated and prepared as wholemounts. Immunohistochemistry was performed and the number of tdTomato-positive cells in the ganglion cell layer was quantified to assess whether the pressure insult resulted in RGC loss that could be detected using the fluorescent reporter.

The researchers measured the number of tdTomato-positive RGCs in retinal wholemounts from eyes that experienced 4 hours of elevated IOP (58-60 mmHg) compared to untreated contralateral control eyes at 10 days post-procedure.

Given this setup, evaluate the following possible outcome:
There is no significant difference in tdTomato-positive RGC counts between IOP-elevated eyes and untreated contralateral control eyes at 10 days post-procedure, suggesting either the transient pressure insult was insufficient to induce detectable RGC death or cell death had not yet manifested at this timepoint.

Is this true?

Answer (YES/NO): NO